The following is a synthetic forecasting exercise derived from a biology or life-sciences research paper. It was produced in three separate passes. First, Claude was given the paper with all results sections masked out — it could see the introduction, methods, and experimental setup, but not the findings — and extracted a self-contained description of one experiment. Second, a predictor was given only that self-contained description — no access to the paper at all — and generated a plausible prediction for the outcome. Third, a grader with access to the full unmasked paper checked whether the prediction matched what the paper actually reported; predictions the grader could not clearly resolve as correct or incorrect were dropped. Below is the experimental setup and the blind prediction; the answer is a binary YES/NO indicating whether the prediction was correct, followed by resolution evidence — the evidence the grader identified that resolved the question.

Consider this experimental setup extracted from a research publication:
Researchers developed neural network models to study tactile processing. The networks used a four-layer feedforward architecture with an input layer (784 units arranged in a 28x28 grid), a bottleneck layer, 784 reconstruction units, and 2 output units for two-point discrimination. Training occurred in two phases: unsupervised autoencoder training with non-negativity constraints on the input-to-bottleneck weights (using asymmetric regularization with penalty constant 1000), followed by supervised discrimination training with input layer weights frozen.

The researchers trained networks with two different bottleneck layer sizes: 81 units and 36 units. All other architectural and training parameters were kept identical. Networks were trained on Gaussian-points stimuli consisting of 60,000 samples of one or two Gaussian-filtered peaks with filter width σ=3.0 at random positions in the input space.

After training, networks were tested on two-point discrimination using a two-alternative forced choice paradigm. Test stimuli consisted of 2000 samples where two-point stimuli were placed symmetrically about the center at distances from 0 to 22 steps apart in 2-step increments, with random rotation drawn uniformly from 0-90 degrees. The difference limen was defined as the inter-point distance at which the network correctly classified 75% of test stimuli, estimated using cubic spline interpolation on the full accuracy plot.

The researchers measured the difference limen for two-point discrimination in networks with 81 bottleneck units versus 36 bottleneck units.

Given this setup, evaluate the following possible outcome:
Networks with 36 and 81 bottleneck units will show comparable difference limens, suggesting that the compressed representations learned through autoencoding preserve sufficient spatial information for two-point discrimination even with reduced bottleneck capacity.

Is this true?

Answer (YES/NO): YES